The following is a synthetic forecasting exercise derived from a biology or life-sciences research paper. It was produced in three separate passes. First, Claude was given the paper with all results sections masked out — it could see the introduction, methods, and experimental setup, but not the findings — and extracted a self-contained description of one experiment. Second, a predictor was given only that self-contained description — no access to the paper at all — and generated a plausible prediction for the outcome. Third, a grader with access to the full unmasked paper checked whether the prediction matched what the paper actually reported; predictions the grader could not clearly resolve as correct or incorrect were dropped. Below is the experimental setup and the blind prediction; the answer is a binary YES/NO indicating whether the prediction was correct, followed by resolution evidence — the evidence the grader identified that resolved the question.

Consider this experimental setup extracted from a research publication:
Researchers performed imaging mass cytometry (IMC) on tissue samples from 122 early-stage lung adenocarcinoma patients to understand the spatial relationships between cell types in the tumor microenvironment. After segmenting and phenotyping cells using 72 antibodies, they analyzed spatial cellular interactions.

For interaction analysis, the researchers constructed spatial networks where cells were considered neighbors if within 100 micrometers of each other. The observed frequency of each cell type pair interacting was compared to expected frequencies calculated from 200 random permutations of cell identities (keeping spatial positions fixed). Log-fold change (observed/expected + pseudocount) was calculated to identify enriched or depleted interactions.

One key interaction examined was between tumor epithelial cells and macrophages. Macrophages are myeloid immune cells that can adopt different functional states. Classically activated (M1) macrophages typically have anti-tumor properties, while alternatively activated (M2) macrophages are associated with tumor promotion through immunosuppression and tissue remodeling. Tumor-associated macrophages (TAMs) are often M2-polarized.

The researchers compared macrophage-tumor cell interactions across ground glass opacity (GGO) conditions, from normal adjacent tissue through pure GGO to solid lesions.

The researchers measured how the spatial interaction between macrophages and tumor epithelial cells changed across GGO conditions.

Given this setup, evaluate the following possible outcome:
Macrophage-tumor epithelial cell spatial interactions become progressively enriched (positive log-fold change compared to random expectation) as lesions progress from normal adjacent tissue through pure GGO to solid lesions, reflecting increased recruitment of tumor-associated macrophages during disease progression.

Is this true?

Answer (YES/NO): NO